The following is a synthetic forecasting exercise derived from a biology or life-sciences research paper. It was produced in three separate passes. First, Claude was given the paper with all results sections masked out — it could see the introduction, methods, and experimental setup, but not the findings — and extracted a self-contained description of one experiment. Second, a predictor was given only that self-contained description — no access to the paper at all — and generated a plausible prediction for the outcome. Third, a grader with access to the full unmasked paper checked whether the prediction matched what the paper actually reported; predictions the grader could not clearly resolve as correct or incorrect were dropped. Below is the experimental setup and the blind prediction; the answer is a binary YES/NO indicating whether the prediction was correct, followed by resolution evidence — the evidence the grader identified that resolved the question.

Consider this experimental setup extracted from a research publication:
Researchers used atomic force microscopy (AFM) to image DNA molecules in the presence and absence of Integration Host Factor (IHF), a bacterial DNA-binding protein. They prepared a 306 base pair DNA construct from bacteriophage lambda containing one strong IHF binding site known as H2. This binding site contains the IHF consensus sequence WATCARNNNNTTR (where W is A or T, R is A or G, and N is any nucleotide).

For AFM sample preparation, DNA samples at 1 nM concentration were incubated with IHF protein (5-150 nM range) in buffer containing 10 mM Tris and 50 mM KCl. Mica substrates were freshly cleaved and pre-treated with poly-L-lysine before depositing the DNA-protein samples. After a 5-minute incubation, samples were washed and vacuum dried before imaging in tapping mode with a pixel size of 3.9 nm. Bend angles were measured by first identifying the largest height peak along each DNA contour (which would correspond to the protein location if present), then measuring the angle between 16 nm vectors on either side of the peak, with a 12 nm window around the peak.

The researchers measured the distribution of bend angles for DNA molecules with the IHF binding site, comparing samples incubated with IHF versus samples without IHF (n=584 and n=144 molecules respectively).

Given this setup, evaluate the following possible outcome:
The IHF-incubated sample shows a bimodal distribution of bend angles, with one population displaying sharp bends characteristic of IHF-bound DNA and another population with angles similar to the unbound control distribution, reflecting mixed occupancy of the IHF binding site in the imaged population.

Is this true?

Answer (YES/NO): NO